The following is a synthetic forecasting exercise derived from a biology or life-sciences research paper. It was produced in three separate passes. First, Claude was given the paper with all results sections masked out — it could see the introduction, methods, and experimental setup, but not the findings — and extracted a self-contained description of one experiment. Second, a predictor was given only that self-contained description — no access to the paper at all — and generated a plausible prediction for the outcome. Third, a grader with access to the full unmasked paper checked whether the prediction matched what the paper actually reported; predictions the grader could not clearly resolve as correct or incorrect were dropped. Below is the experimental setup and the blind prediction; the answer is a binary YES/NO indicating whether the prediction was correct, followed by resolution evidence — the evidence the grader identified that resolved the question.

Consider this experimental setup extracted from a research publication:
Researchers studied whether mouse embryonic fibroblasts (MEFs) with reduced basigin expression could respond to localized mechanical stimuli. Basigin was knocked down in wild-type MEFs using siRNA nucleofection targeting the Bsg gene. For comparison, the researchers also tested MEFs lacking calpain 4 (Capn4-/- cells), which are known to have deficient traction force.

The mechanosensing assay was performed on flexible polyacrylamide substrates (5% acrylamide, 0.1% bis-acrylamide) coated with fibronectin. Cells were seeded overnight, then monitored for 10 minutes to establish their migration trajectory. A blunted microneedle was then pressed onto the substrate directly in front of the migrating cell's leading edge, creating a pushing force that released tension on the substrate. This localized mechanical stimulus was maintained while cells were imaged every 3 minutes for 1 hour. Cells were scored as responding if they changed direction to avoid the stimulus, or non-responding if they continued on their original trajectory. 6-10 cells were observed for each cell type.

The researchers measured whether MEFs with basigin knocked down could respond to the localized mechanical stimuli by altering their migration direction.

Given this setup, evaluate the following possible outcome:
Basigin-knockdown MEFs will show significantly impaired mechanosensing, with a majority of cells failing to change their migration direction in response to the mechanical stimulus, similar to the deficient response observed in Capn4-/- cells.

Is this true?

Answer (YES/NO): NO